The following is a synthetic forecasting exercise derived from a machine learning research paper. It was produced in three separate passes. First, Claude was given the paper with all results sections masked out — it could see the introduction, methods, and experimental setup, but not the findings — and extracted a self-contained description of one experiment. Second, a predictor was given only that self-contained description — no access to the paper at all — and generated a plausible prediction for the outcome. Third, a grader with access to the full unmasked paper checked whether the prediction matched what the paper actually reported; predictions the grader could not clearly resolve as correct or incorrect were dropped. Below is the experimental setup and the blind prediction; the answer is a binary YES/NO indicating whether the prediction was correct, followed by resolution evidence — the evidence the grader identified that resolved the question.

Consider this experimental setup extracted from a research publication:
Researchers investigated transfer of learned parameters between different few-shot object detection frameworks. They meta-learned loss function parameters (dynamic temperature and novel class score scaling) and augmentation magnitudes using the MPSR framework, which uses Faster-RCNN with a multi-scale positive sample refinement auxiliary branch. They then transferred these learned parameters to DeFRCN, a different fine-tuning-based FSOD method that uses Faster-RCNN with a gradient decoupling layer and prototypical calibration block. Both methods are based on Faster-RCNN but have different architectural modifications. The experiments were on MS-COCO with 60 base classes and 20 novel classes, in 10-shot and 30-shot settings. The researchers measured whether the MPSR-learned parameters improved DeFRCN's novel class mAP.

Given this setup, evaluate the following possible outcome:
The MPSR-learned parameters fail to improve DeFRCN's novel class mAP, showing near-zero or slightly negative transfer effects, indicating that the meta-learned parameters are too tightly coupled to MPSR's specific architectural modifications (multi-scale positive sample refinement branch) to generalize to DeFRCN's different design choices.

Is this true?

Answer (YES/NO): NO